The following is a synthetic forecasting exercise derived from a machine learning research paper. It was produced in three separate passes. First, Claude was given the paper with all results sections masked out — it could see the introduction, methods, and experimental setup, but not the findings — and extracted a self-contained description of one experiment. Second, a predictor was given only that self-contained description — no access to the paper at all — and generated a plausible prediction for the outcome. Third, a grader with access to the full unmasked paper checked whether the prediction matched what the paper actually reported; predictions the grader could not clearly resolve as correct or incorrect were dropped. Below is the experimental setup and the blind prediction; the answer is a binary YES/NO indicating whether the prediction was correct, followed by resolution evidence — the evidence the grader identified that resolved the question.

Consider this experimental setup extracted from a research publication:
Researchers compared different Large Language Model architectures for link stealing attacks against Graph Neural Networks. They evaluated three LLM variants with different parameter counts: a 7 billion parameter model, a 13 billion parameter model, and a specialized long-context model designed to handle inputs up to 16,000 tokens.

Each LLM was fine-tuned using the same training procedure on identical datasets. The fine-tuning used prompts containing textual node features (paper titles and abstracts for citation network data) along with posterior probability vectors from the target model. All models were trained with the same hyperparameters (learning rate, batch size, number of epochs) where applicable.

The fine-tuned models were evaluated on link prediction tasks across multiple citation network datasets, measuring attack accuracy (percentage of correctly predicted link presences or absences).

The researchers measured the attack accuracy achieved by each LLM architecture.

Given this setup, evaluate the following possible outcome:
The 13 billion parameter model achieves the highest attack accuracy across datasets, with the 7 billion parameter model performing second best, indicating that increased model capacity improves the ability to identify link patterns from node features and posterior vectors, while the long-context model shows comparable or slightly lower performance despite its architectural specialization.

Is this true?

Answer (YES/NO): NO